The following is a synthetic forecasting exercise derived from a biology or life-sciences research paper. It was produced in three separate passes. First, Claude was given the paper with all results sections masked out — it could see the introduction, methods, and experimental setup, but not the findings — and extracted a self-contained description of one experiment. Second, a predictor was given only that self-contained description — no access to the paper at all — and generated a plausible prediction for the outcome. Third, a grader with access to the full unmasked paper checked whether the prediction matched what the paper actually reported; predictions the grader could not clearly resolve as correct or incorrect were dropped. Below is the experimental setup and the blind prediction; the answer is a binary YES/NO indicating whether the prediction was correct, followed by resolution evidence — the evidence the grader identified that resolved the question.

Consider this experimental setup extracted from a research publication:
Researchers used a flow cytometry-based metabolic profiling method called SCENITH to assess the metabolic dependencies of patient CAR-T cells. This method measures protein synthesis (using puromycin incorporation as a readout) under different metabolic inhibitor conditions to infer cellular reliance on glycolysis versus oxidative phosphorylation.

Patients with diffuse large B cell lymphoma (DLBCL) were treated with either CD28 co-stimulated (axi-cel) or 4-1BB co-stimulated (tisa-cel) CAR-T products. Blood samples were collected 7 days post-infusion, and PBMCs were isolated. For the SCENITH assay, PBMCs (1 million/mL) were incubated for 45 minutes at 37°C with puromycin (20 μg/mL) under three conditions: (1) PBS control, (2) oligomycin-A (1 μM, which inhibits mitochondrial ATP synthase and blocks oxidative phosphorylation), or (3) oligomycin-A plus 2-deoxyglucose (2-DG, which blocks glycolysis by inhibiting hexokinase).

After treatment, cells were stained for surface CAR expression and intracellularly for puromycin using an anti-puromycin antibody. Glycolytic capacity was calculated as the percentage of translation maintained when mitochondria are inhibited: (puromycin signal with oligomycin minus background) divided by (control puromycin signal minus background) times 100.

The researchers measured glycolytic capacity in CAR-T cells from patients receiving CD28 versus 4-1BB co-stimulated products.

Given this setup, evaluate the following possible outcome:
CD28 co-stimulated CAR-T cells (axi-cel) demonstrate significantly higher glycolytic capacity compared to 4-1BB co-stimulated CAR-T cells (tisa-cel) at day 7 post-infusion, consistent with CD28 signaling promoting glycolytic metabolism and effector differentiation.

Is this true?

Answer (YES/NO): YES